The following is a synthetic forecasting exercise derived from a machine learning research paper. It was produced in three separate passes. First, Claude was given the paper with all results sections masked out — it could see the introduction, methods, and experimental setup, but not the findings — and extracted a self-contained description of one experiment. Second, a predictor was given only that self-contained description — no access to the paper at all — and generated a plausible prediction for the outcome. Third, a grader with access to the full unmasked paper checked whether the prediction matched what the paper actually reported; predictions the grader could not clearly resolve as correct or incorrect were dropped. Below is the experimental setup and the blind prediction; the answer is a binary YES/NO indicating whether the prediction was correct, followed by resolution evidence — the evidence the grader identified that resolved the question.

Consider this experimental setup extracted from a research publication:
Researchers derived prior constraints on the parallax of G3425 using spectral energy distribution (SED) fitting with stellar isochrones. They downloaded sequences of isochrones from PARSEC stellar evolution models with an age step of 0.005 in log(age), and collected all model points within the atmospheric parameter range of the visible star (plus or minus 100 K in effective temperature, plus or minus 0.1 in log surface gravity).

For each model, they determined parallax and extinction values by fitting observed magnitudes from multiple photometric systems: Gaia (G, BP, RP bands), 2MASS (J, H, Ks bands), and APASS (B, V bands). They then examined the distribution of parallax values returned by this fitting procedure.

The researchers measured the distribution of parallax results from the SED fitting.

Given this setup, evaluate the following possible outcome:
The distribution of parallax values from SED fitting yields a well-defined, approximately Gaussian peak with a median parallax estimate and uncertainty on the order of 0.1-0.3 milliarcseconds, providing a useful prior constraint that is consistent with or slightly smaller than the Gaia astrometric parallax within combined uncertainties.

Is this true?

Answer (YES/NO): NO